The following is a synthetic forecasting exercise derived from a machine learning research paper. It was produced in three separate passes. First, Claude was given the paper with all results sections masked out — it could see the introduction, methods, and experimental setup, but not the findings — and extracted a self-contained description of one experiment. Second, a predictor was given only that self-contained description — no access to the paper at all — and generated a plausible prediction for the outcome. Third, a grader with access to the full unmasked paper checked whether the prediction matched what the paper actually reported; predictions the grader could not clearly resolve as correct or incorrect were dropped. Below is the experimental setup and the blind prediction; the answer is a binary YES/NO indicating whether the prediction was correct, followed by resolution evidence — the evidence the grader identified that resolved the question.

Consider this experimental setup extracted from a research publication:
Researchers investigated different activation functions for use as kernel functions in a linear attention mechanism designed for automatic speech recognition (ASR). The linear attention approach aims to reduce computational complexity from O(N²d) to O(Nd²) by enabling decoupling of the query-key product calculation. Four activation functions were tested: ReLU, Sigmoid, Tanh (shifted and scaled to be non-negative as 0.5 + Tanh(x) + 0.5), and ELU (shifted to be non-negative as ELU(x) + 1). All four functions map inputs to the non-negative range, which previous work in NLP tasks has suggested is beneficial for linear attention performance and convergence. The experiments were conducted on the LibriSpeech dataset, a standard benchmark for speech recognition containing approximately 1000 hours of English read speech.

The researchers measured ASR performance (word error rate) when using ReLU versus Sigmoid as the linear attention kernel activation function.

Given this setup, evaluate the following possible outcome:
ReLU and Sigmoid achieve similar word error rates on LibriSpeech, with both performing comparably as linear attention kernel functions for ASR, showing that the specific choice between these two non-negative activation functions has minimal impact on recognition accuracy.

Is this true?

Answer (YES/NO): NO